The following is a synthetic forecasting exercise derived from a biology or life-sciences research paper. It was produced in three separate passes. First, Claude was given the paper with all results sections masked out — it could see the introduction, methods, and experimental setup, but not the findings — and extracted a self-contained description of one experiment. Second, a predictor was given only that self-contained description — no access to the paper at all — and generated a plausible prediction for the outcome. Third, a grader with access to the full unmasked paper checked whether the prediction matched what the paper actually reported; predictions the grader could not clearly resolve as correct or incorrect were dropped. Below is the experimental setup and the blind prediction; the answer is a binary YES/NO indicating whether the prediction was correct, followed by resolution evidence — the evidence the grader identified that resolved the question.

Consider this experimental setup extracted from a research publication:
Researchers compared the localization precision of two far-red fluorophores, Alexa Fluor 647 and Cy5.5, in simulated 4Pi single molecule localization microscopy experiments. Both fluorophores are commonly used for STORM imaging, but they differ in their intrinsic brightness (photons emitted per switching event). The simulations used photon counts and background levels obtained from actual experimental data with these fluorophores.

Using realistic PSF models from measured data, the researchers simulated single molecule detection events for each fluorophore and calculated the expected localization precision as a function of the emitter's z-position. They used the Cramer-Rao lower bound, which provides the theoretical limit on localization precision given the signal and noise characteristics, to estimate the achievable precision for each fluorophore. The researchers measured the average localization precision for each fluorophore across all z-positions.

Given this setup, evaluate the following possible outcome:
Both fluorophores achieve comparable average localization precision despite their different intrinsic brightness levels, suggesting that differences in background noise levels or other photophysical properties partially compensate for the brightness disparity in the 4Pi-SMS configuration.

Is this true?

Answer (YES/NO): NO